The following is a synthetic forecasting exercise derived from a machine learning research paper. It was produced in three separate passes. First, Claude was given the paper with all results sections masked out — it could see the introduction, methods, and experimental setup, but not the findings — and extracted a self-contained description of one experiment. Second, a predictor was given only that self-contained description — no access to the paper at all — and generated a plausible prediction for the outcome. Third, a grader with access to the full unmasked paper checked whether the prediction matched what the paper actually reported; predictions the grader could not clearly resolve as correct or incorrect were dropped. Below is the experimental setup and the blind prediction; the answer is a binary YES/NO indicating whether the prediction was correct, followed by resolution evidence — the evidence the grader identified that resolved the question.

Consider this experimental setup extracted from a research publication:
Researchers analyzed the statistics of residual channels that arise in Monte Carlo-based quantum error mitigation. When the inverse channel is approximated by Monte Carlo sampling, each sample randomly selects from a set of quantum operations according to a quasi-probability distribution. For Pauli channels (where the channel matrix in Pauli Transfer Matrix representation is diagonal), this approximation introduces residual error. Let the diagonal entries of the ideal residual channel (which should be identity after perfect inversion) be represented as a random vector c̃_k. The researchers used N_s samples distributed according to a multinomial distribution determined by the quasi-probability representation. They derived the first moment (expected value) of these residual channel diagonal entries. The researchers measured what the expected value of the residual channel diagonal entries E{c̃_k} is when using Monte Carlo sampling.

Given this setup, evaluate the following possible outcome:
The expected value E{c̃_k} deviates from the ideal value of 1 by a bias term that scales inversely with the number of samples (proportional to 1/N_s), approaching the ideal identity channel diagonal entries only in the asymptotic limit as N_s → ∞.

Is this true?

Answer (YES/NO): NO